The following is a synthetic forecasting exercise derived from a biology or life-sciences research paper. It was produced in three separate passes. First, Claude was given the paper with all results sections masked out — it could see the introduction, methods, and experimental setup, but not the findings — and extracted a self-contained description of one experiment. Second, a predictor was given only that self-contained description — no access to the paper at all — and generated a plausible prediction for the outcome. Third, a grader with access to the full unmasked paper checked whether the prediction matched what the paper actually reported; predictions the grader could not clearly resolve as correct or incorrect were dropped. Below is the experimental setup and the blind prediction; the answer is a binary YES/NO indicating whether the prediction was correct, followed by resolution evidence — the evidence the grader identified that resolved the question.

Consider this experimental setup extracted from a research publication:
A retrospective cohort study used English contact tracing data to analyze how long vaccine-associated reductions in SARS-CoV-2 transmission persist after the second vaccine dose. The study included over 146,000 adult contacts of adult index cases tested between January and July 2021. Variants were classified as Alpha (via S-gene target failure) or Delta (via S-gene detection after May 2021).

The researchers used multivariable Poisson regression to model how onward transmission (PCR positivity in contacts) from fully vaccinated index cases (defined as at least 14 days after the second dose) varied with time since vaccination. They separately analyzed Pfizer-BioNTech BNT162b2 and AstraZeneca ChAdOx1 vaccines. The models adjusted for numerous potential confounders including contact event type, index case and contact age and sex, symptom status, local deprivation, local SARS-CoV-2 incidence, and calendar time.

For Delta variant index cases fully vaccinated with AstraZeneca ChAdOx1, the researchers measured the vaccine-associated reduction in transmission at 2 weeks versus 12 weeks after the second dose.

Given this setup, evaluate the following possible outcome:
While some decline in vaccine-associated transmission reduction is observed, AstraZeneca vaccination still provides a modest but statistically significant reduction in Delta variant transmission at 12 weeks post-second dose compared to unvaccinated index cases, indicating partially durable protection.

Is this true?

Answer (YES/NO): NO